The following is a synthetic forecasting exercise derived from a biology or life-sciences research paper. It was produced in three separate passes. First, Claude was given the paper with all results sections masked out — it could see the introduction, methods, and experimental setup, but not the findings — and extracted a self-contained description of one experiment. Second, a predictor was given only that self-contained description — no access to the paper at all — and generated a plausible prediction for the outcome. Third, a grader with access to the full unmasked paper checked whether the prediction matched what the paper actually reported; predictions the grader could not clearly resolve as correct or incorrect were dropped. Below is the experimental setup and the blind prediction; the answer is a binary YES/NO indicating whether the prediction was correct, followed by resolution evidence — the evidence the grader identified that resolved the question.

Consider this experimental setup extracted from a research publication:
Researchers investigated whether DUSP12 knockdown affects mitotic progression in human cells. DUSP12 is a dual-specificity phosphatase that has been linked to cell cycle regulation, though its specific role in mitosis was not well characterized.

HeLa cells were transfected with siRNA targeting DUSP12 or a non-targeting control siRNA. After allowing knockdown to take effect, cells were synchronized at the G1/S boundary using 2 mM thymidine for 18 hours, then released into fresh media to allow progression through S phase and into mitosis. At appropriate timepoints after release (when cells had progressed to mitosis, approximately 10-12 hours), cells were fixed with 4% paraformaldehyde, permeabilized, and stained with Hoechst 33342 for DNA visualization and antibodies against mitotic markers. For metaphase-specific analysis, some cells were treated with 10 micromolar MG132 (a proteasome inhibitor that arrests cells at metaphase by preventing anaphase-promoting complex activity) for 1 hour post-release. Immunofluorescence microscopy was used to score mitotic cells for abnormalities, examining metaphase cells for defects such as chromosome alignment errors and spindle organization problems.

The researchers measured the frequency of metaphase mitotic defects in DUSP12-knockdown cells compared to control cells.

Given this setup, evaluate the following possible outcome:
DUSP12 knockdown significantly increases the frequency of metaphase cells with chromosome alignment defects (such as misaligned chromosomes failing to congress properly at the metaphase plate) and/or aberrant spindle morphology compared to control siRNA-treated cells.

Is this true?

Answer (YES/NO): YES